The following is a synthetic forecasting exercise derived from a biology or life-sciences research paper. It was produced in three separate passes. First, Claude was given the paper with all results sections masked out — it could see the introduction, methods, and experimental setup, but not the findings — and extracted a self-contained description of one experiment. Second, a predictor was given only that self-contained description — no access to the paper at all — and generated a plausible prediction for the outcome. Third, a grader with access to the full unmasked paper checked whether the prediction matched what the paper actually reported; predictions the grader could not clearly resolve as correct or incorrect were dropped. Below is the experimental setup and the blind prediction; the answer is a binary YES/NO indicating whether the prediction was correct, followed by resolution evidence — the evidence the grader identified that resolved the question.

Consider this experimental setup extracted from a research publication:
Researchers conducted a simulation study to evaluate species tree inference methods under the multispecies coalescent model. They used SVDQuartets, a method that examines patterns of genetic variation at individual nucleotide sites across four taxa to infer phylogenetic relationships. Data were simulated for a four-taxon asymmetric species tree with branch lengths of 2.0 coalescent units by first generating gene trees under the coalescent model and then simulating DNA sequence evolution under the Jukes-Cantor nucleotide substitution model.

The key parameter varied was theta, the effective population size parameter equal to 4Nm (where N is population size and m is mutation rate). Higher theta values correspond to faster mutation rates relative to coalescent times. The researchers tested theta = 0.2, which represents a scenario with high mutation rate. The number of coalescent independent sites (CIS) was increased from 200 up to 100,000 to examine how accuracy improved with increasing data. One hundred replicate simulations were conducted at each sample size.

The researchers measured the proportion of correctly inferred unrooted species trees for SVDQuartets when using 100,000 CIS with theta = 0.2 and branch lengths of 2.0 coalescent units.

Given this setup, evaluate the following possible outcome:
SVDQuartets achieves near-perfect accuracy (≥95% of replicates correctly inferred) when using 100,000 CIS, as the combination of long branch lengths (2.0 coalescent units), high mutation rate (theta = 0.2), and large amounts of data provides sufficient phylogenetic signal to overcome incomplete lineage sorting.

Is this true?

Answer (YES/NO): NO